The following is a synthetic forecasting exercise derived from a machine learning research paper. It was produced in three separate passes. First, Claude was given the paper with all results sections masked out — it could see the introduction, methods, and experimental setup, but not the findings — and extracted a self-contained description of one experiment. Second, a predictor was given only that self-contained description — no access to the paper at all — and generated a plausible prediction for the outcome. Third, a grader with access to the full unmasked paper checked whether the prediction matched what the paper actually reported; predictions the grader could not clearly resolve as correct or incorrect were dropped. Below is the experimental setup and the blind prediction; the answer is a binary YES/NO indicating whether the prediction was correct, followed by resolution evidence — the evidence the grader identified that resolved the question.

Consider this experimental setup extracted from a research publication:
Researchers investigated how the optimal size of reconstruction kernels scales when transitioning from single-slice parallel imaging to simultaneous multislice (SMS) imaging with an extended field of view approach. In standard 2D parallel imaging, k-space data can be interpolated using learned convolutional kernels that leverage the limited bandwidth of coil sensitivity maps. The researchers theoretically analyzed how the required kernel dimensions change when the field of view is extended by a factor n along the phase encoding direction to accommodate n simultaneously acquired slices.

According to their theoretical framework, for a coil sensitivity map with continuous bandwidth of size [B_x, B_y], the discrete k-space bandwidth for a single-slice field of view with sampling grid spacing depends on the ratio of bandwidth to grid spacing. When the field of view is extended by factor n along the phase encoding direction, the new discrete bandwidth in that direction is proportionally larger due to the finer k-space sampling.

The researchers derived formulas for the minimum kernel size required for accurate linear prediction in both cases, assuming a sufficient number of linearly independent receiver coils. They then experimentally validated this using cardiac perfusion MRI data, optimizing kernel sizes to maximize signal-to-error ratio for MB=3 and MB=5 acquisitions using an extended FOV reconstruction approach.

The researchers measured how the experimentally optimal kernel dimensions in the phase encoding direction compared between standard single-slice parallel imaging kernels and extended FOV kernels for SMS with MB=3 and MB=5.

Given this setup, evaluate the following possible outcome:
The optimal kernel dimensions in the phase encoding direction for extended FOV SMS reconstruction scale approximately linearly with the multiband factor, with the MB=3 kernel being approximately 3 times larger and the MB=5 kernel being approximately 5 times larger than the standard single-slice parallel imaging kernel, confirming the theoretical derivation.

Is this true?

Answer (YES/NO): YES